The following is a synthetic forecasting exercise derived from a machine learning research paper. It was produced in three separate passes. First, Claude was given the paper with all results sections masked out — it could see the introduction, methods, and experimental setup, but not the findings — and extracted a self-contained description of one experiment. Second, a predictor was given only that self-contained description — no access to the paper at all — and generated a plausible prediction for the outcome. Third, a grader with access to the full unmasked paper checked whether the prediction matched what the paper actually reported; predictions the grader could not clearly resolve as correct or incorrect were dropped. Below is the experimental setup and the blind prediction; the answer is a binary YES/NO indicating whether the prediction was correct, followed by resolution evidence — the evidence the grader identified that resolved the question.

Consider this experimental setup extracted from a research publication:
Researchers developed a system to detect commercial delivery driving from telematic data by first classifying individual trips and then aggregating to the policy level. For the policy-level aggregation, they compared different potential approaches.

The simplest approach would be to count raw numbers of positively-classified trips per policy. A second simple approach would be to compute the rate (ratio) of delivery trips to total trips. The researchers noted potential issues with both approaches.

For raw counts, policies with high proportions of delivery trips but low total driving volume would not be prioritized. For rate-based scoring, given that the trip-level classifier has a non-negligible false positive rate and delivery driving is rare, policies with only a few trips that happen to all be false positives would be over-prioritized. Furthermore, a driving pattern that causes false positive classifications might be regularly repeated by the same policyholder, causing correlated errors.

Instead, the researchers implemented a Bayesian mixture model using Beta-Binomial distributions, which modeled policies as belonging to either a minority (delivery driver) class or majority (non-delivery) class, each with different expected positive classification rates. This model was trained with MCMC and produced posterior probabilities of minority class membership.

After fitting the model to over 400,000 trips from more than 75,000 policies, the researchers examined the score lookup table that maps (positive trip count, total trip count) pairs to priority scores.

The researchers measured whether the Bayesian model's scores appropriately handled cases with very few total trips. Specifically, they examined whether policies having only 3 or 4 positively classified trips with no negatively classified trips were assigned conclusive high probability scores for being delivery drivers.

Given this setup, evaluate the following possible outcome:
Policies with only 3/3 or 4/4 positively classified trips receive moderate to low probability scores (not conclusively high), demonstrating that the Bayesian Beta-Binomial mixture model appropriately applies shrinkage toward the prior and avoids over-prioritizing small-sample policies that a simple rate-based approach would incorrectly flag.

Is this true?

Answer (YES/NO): YES